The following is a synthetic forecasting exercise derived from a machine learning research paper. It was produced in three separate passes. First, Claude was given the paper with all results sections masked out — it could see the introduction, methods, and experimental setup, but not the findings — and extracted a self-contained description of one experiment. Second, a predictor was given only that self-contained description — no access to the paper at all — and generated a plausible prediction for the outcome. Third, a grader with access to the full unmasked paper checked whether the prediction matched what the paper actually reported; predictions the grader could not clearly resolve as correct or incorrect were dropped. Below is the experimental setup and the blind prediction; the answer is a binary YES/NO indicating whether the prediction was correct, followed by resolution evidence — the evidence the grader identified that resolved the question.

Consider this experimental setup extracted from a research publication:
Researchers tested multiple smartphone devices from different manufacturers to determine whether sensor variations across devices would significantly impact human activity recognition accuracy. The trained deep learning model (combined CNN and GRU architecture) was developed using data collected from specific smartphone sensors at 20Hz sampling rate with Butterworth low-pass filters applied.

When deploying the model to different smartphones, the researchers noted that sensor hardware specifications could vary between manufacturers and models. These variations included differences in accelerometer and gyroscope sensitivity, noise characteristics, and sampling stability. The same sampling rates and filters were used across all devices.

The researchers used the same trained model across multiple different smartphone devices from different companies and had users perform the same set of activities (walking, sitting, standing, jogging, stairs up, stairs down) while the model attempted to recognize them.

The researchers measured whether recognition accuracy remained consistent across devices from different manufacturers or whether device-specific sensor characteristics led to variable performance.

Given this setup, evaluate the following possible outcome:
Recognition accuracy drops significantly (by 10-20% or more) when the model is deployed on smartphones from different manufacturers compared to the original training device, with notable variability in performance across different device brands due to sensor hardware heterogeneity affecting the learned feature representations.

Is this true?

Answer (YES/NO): NO